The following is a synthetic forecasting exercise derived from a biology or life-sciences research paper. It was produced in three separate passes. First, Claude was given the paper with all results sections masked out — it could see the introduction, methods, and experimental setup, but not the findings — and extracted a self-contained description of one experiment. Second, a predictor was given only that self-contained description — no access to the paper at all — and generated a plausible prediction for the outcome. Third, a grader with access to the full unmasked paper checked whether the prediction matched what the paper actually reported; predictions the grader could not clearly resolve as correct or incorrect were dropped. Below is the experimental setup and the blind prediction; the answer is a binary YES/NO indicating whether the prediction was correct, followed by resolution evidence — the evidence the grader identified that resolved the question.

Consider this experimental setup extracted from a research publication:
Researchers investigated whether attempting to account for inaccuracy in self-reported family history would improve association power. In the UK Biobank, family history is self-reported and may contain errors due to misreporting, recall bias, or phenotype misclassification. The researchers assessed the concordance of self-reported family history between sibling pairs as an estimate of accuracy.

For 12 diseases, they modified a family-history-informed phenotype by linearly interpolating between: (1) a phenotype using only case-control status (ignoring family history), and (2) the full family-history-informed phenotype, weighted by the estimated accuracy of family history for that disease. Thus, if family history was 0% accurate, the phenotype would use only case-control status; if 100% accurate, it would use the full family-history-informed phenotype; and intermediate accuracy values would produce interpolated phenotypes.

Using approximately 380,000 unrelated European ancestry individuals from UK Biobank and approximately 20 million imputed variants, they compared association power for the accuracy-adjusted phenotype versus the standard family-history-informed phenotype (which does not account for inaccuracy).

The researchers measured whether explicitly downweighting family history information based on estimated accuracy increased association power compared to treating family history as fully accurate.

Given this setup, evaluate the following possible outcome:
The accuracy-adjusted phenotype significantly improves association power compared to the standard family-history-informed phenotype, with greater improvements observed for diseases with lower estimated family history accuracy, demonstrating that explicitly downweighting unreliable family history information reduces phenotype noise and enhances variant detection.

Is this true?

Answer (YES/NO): NO